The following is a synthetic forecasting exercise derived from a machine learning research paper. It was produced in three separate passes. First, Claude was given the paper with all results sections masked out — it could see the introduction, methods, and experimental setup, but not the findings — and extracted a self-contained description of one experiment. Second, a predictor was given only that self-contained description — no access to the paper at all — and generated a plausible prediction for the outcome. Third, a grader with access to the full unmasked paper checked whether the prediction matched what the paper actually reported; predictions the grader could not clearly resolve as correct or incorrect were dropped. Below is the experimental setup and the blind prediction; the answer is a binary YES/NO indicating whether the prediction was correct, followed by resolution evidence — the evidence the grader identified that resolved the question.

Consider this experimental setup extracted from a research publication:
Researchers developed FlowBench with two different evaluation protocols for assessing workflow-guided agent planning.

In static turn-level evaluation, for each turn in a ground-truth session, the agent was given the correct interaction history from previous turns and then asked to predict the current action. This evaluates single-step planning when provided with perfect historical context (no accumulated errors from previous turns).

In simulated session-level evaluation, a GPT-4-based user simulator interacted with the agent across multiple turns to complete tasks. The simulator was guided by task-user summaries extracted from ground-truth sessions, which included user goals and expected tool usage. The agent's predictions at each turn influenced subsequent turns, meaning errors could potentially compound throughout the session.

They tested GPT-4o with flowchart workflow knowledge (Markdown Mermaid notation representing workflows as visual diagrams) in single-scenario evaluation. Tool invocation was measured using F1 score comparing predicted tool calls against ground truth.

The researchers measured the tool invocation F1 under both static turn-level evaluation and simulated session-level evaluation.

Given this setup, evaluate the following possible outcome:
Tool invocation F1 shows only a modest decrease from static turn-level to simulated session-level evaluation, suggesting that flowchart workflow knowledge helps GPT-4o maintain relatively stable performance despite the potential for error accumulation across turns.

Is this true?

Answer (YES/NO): NO